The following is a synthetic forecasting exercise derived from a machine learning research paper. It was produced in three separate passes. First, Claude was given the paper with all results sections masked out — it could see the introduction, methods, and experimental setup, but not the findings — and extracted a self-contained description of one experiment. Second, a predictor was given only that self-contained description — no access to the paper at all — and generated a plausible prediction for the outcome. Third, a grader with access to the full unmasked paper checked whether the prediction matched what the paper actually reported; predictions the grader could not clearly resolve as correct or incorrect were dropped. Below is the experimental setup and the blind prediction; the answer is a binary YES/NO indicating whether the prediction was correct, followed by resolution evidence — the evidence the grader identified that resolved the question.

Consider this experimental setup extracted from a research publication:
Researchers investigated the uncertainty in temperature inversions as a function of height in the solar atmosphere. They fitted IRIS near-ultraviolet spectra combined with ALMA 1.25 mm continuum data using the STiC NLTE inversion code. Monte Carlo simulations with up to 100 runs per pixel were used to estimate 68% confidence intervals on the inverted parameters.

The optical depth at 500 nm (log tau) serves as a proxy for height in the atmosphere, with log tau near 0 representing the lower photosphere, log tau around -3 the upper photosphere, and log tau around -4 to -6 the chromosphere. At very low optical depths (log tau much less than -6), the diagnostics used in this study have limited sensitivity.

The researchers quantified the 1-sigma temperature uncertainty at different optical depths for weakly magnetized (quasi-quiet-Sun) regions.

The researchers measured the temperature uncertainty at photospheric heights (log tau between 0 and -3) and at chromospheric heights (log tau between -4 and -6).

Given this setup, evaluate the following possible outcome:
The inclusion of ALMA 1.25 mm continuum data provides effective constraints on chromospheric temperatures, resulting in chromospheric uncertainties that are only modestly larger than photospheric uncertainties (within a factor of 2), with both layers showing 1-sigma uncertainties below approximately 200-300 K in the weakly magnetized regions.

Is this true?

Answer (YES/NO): NO